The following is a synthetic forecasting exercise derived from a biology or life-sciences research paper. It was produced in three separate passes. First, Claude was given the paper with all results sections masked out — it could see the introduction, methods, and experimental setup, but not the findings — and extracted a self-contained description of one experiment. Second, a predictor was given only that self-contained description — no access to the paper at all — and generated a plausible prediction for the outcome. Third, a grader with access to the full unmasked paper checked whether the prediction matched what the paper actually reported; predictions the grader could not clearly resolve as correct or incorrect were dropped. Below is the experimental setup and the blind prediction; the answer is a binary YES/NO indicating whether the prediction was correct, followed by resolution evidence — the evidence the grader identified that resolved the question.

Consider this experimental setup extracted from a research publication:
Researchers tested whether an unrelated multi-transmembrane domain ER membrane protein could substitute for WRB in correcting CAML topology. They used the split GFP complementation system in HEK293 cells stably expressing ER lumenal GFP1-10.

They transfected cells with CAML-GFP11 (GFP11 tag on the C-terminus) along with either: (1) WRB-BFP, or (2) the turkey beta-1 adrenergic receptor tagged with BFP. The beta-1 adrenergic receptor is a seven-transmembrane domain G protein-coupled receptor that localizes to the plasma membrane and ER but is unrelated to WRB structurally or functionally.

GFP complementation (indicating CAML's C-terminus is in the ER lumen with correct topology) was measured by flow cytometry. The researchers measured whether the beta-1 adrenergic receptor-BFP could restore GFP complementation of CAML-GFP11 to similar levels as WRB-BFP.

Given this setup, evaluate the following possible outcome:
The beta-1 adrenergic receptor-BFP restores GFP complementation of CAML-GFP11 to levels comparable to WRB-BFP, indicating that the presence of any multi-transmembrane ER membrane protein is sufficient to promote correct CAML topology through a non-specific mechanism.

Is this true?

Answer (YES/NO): NO